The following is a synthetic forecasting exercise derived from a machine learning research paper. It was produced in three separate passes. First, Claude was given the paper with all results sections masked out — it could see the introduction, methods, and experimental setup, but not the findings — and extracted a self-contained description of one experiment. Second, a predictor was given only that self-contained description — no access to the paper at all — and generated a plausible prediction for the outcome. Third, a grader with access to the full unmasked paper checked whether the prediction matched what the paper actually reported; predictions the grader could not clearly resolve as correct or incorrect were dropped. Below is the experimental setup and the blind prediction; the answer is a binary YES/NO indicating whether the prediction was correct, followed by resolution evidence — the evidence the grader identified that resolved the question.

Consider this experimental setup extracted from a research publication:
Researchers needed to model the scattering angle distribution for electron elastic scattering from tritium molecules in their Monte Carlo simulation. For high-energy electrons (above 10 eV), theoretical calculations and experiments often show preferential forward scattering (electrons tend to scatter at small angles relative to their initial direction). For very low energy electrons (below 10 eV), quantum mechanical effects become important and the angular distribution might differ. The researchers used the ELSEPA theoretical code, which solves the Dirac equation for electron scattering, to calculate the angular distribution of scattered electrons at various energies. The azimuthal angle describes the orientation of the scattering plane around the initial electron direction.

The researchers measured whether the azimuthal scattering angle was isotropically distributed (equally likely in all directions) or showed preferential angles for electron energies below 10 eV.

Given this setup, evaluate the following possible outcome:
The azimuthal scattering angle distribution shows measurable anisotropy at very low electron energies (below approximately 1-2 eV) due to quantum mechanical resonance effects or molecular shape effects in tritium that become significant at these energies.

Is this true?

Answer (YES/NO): NO